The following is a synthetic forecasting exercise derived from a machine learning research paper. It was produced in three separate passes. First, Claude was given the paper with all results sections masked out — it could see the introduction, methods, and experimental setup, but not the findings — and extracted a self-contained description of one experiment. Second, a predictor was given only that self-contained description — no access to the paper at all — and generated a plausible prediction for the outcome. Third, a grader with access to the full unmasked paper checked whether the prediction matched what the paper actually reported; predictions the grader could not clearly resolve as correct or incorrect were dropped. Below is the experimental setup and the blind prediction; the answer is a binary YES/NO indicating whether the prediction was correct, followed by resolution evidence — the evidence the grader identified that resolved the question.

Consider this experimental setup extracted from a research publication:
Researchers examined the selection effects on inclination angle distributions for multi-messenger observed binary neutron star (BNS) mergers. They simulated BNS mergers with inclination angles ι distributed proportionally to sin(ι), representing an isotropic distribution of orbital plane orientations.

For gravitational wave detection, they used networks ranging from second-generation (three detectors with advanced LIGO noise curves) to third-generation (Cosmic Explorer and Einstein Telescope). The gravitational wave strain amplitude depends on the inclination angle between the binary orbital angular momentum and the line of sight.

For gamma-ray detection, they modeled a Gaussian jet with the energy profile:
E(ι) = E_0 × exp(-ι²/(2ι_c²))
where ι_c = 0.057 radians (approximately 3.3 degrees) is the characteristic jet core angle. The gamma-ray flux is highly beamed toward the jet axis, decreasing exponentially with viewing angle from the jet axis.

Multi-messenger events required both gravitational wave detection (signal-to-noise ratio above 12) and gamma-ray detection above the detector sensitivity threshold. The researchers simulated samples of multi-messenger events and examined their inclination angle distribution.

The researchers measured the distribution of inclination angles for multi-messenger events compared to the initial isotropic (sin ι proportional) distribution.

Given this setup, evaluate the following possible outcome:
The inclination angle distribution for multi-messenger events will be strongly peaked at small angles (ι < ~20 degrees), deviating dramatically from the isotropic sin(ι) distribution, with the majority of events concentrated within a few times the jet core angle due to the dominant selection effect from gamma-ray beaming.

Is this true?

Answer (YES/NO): YES